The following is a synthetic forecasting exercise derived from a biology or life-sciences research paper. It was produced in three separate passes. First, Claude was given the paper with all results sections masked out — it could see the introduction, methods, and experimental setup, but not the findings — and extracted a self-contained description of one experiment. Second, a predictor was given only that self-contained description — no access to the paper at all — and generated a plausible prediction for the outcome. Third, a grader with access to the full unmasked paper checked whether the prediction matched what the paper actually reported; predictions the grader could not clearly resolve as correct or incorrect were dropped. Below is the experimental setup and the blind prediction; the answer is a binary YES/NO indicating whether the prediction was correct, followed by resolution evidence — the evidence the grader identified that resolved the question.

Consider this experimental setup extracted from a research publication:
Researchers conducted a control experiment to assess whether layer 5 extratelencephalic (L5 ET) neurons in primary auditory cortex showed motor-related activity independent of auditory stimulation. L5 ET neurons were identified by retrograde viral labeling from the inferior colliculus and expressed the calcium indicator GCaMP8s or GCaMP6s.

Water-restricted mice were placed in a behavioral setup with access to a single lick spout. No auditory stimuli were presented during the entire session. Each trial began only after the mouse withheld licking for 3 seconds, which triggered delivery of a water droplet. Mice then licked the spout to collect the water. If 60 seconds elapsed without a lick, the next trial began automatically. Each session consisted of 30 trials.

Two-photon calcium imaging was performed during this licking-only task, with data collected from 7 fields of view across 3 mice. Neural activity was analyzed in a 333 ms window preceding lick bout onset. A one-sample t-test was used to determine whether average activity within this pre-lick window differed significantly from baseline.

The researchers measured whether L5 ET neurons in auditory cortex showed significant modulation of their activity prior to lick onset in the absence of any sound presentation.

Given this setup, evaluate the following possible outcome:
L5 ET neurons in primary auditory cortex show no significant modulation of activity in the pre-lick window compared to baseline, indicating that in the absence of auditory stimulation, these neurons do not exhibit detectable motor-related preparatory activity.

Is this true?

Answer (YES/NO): NO